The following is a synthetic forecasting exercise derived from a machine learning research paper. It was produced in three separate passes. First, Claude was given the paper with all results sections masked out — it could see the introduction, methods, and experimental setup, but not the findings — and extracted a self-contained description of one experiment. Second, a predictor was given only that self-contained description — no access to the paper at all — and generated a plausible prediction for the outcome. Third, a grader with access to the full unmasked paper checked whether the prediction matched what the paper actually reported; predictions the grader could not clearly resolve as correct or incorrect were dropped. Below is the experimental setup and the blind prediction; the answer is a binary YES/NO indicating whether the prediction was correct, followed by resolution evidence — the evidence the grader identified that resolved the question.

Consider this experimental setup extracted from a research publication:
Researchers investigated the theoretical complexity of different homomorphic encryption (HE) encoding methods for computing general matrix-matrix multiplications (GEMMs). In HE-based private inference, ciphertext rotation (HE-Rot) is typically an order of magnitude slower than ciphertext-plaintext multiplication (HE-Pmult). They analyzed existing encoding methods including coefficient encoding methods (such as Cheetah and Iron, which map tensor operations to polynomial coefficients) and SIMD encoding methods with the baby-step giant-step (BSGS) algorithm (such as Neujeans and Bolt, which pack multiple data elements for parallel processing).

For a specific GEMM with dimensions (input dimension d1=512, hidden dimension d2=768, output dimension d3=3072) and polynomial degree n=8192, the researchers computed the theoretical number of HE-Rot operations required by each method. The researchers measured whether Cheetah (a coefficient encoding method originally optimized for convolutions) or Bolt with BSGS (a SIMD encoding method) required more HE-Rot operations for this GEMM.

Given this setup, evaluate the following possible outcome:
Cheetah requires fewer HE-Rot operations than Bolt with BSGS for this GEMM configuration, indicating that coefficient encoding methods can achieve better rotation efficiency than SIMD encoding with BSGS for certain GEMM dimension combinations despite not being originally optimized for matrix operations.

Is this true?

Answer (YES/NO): YES